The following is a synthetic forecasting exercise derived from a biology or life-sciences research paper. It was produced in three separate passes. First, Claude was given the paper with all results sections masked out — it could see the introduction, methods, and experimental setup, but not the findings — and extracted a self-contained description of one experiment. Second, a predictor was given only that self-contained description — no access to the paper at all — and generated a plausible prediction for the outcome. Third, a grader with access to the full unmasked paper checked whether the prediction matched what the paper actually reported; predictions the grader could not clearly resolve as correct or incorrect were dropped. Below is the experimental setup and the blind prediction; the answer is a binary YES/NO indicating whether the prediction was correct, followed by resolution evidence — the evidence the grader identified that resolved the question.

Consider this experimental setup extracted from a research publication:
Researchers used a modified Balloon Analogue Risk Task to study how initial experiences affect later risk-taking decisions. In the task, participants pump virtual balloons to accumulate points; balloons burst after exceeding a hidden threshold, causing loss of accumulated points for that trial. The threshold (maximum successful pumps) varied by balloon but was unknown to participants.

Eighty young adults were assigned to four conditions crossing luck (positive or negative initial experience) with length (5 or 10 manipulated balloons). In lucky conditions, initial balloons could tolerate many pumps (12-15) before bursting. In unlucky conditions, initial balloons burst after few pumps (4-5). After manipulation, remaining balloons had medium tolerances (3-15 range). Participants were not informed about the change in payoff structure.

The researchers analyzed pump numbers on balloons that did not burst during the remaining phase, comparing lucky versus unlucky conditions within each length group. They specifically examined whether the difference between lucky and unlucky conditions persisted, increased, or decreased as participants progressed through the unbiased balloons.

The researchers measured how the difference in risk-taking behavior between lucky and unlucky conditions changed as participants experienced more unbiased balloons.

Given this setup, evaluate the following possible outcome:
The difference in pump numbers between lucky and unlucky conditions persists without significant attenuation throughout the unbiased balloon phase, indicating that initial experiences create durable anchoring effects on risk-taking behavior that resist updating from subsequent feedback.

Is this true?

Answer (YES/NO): NO